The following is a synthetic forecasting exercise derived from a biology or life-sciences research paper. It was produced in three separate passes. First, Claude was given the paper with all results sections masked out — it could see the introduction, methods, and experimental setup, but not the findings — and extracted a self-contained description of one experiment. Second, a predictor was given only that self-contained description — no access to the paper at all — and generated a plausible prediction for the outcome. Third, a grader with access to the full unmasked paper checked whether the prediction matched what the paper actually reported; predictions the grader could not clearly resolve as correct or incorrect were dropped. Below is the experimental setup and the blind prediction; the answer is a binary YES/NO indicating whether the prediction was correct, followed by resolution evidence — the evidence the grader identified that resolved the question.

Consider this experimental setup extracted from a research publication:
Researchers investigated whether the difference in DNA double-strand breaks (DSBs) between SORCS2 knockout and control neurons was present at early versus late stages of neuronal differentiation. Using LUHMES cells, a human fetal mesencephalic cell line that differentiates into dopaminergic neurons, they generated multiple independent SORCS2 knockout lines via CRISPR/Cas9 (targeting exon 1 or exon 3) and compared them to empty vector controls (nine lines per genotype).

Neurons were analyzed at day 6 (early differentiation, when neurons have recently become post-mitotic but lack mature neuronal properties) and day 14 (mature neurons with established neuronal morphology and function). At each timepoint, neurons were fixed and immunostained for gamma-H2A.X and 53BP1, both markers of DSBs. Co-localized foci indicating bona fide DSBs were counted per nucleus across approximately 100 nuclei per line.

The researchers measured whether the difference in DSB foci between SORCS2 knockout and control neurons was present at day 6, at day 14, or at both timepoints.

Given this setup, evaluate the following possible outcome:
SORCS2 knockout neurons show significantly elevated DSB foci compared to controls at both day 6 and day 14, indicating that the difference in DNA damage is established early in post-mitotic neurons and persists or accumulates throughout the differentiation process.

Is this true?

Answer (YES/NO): NO